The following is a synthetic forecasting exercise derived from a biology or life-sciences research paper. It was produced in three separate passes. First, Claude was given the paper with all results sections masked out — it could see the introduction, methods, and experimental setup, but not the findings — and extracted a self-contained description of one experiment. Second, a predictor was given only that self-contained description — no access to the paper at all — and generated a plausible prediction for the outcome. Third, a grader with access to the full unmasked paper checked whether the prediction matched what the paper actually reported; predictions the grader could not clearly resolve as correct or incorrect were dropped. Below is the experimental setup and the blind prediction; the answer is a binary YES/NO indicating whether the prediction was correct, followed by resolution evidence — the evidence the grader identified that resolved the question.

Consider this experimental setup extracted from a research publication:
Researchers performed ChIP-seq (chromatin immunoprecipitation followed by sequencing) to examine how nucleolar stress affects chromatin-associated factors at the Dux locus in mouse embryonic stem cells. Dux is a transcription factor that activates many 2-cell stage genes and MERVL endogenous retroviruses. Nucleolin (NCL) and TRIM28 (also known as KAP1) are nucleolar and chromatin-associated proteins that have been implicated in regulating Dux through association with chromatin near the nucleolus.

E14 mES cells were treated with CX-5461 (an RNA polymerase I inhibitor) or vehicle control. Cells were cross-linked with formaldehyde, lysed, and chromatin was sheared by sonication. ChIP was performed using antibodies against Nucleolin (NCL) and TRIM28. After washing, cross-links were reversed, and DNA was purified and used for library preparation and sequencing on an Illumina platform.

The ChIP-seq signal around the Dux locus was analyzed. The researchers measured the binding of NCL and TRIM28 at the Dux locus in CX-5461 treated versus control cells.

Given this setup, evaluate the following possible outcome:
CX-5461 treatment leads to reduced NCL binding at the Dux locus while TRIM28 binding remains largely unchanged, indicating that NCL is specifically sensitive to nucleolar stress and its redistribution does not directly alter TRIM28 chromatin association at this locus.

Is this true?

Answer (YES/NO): NO